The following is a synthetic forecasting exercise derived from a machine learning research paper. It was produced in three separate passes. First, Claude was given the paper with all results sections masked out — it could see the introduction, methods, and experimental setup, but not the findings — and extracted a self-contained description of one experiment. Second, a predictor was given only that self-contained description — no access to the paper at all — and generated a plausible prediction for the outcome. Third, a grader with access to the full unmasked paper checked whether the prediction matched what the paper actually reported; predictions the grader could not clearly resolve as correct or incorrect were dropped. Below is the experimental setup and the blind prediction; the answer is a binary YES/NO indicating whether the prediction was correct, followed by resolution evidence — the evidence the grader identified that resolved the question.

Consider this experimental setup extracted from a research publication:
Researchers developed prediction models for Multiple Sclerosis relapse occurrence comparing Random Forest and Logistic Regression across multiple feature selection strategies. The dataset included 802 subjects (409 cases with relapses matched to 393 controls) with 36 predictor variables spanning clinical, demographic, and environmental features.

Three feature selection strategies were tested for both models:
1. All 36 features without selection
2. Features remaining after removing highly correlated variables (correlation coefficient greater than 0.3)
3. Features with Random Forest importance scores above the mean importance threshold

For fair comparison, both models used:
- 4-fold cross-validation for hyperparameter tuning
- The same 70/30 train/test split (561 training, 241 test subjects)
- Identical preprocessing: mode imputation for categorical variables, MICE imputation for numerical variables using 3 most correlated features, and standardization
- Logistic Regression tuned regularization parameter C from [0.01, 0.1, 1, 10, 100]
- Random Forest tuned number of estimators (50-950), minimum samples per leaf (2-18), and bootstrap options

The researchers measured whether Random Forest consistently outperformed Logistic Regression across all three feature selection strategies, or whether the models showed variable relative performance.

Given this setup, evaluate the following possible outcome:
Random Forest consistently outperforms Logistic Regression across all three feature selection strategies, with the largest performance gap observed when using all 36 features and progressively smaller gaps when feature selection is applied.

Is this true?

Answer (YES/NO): YES